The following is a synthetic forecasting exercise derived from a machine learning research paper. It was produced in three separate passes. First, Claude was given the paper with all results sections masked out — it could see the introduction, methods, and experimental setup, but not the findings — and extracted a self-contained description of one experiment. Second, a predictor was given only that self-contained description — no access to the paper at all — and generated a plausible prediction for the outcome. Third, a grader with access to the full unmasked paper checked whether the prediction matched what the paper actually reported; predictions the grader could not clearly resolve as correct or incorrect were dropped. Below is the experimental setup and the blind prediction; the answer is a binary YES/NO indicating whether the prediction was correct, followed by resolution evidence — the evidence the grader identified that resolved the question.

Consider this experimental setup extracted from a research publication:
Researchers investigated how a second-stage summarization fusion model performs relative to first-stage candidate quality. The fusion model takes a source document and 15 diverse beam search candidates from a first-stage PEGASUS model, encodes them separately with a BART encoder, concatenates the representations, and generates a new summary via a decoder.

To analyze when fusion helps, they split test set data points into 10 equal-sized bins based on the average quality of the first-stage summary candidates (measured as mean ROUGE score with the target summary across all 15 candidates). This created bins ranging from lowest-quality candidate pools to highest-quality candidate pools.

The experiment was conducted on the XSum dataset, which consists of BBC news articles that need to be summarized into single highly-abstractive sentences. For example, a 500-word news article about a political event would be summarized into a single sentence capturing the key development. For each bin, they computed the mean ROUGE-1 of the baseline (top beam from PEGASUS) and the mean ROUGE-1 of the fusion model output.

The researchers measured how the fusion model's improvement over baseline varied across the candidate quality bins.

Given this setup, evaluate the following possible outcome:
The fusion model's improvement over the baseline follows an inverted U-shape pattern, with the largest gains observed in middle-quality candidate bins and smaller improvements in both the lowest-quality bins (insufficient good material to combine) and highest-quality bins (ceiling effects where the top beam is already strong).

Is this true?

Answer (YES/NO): NO